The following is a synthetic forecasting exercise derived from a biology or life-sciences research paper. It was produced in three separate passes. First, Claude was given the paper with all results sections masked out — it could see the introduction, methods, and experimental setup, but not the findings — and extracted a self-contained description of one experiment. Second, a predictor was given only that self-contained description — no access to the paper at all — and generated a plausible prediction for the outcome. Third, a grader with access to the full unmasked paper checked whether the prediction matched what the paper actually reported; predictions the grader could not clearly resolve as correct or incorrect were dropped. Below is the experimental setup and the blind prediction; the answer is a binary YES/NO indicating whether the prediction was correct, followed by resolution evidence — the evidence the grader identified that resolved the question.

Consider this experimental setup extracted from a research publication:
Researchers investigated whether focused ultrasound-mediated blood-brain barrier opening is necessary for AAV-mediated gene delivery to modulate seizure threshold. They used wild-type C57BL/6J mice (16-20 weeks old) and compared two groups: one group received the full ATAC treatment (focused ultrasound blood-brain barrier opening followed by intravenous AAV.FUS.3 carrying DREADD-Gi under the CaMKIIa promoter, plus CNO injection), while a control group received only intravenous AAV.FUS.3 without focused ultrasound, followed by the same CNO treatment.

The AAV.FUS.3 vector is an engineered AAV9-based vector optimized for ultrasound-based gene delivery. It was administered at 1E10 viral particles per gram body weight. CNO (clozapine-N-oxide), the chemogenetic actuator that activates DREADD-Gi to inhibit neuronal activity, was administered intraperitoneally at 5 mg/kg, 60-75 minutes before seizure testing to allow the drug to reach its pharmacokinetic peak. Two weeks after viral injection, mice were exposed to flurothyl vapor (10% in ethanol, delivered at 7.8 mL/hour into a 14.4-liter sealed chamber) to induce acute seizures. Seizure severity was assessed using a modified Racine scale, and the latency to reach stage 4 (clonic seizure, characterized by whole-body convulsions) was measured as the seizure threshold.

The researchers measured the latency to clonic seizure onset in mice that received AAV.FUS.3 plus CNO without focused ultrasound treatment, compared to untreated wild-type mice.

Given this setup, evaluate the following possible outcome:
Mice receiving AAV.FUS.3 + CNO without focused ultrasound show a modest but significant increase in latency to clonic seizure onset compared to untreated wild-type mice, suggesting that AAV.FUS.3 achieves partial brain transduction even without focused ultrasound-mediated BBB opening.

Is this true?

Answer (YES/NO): NO